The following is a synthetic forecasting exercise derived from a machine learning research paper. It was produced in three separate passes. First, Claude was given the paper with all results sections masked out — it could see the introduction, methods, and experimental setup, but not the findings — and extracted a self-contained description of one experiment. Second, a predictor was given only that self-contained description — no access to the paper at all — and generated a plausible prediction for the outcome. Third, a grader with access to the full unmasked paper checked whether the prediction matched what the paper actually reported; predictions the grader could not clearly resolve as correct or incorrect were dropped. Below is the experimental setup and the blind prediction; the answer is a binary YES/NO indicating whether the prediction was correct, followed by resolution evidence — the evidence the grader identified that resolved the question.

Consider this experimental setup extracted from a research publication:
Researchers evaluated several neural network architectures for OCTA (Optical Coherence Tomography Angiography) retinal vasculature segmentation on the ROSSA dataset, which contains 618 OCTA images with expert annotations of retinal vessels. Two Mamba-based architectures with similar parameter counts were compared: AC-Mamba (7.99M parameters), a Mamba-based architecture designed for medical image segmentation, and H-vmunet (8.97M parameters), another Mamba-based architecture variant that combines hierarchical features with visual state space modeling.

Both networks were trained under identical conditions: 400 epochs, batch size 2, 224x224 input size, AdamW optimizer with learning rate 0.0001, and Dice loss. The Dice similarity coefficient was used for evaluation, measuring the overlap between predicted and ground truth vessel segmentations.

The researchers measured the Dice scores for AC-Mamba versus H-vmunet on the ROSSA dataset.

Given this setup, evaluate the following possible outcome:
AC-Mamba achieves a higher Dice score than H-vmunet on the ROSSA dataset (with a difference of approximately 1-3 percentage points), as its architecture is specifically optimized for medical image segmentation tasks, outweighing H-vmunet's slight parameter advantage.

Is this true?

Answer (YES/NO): NO